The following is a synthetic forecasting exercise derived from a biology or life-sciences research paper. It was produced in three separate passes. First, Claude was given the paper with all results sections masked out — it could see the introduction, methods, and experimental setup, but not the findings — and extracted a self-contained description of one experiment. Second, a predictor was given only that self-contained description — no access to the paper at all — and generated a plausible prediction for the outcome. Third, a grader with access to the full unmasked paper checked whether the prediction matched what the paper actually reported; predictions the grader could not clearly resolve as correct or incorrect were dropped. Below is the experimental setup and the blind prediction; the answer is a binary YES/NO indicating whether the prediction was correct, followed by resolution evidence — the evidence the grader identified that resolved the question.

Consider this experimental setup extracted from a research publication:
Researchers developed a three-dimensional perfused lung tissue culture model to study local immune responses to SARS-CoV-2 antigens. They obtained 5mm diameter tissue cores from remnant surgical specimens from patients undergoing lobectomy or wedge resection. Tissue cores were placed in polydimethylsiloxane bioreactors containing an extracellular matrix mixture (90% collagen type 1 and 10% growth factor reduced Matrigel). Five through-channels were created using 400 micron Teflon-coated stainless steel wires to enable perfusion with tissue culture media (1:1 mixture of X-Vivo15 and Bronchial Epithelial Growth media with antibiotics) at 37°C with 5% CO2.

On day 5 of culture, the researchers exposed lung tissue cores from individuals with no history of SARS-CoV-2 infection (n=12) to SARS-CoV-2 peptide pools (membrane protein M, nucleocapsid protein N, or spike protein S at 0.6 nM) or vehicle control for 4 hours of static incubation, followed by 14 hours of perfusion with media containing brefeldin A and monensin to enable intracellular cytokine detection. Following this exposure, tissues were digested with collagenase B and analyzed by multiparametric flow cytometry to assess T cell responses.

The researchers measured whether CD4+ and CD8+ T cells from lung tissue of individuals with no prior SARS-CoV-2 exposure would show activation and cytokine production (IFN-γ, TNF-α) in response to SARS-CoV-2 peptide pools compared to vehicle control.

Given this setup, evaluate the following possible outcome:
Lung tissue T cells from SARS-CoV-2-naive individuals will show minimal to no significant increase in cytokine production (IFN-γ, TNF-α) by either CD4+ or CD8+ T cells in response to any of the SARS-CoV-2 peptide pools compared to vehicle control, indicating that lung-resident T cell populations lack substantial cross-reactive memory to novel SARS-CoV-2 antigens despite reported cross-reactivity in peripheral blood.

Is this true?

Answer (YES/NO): NO